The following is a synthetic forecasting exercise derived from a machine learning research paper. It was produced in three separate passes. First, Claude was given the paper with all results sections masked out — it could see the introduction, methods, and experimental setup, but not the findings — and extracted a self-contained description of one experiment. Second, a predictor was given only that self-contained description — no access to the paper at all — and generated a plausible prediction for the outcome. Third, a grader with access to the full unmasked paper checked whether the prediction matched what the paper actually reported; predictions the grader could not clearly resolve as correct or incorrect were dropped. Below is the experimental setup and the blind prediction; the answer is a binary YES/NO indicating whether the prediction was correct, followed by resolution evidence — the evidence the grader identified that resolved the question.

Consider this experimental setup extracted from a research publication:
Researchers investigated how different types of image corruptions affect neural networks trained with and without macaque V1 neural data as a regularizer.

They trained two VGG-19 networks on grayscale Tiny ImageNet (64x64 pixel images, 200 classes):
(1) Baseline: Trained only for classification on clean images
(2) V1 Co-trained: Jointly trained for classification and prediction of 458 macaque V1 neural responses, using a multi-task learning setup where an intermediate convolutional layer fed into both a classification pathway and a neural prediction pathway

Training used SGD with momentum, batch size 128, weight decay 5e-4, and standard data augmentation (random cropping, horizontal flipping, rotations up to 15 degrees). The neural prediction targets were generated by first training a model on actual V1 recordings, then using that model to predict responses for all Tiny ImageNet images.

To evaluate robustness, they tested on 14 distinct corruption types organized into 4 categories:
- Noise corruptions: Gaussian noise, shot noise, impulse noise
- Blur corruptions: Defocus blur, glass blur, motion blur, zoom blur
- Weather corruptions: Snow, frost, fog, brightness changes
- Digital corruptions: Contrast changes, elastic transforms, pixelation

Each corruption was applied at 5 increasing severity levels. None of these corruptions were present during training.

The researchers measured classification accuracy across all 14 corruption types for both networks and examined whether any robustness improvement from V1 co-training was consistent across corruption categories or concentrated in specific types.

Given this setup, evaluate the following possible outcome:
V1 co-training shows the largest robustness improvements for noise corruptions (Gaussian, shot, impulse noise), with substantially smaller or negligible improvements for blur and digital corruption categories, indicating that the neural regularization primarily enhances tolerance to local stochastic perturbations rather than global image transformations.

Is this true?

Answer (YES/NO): NO